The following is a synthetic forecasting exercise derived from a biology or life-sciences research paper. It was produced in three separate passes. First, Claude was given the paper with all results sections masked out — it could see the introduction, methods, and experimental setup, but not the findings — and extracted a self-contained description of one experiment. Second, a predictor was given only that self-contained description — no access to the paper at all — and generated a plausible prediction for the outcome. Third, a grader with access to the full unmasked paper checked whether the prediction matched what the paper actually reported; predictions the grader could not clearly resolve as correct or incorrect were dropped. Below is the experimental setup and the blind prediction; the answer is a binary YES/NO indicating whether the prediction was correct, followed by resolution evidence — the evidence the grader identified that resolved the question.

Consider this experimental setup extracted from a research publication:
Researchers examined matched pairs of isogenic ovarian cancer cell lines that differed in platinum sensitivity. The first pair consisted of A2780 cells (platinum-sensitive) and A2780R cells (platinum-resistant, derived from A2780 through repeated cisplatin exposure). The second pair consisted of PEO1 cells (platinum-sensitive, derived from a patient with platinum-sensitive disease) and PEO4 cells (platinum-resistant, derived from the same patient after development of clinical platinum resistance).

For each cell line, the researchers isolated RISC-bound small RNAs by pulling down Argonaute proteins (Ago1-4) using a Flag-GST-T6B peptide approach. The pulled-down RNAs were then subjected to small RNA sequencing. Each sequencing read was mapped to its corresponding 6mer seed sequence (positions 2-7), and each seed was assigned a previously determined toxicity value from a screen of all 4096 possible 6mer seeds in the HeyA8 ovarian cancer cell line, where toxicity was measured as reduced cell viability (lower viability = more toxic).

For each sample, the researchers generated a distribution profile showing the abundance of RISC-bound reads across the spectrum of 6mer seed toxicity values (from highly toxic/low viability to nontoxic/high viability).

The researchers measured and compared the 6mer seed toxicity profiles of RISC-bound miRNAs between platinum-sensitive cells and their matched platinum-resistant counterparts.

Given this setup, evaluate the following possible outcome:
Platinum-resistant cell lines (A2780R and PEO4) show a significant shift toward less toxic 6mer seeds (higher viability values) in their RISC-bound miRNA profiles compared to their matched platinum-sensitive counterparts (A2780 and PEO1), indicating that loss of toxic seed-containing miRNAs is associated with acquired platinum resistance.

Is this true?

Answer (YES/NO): YES